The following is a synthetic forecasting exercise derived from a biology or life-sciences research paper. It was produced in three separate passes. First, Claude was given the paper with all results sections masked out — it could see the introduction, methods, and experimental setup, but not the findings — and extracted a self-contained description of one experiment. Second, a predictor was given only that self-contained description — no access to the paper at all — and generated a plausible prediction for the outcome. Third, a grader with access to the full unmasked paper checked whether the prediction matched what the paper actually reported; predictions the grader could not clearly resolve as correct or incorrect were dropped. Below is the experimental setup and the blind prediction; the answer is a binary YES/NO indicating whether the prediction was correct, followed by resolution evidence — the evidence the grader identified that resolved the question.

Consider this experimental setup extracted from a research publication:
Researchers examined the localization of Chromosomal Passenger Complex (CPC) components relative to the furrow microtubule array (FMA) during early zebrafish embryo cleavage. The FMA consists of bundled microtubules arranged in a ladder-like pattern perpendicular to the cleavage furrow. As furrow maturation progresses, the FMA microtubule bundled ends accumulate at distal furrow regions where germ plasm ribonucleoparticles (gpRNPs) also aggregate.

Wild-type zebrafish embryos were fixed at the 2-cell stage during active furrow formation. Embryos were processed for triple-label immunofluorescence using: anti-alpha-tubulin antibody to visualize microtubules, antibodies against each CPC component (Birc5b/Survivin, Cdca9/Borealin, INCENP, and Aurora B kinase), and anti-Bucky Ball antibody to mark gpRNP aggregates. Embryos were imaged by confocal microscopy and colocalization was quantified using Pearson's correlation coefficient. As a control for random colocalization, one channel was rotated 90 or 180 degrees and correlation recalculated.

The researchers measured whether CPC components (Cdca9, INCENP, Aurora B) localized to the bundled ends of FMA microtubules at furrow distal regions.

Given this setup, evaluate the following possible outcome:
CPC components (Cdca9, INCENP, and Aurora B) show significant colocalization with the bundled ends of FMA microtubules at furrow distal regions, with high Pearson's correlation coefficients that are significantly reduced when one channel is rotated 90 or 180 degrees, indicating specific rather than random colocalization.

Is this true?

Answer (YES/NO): NO